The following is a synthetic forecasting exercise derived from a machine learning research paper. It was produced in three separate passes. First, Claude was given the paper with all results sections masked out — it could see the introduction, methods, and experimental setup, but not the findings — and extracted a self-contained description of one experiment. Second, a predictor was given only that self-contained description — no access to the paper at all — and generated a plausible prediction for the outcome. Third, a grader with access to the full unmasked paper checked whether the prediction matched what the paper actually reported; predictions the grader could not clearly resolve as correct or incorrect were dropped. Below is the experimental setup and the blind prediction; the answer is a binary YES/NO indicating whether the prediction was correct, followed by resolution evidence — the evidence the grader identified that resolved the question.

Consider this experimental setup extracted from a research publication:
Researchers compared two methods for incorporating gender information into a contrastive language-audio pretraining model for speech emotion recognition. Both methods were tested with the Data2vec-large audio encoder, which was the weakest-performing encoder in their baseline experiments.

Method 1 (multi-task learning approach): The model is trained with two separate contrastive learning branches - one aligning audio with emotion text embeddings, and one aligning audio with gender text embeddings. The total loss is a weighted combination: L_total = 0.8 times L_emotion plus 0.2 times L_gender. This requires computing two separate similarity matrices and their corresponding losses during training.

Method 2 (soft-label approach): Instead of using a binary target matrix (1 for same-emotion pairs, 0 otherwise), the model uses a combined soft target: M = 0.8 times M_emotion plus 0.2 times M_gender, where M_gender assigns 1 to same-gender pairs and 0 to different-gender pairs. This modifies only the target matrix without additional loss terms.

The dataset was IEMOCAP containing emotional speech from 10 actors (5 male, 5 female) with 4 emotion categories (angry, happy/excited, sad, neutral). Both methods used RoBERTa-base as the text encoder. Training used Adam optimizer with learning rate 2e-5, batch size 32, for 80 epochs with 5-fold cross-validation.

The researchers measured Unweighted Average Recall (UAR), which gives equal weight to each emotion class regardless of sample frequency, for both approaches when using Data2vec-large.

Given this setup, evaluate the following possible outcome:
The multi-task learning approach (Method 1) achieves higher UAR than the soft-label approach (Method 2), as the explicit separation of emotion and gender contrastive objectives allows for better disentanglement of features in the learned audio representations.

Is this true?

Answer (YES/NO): YES